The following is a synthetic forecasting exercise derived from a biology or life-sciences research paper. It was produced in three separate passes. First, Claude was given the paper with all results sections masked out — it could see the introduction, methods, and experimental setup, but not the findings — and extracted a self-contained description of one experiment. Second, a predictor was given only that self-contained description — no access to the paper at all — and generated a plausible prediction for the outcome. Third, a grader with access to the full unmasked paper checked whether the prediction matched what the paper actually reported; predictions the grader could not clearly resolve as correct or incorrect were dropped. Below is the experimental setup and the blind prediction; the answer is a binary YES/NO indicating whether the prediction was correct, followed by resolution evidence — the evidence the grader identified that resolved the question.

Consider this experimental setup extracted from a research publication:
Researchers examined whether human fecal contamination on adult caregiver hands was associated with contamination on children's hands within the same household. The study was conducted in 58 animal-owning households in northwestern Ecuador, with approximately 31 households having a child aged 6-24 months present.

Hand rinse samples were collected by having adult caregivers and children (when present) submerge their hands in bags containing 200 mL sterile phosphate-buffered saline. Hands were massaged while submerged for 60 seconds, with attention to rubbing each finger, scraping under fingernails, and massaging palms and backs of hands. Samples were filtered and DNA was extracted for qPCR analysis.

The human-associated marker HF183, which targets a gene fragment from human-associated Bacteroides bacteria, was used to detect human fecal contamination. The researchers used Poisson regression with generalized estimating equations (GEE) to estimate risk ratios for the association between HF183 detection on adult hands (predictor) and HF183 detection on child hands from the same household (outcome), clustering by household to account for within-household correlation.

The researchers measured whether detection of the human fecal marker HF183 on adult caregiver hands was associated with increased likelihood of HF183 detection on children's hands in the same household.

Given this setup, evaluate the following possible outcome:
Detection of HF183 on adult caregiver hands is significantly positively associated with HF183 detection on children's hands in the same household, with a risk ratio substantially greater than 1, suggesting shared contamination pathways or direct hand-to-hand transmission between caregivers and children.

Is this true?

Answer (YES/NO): YES